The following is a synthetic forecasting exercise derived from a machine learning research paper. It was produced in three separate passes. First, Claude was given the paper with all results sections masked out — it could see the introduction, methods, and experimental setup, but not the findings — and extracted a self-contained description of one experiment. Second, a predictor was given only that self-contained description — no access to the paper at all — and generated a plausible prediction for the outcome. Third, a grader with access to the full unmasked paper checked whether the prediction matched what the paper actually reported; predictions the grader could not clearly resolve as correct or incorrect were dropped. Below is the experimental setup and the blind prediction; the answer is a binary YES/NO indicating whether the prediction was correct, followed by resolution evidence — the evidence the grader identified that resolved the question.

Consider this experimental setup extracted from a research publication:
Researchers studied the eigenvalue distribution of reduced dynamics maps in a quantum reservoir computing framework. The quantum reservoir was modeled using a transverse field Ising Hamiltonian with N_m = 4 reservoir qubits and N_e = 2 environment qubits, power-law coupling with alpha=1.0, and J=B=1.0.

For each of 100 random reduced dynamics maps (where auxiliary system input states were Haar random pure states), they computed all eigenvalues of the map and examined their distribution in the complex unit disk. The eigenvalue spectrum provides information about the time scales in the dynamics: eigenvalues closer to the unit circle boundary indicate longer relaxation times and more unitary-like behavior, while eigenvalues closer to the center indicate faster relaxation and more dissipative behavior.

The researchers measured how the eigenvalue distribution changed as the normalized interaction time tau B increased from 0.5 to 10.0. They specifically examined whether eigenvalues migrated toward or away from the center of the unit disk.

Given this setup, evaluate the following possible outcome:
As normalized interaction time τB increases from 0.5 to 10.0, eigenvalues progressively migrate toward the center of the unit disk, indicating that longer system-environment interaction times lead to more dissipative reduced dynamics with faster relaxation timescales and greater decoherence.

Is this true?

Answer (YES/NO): YES